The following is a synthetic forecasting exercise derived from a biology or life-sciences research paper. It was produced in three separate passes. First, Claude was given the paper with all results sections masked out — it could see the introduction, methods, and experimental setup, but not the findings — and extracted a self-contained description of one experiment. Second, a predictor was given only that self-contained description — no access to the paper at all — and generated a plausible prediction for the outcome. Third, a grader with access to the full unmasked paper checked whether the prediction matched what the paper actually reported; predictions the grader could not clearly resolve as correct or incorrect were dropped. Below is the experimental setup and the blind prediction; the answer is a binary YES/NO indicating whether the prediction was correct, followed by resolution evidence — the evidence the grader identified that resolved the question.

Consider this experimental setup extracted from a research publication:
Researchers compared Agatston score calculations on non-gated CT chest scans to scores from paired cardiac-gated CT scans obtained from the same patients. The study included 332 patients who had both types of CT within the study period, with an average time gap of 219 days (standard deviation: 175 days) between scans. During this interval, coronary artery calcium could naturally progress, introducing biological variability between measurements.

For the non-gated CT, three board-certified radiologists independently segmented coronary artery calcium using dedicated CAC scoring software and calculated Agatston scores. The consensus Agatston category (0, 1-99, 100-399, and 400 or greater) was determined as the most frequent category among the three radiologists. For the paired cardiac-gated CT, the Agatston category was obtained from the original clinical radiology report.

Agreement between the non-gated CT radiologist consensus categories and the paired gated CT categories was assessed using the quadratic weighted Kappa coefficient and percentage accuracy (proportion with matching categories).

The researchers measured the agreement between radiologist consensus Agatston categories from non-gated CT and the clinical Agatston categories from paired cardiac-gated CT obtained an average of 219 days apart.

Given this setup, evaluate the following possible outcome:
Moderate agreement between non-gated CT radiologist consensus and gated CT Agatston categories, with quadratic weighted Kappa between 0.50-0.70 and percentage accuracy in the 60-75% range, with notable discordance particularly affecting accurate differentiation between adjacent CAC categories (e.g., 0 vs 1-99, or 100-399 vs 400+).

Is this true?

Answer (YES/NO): NO